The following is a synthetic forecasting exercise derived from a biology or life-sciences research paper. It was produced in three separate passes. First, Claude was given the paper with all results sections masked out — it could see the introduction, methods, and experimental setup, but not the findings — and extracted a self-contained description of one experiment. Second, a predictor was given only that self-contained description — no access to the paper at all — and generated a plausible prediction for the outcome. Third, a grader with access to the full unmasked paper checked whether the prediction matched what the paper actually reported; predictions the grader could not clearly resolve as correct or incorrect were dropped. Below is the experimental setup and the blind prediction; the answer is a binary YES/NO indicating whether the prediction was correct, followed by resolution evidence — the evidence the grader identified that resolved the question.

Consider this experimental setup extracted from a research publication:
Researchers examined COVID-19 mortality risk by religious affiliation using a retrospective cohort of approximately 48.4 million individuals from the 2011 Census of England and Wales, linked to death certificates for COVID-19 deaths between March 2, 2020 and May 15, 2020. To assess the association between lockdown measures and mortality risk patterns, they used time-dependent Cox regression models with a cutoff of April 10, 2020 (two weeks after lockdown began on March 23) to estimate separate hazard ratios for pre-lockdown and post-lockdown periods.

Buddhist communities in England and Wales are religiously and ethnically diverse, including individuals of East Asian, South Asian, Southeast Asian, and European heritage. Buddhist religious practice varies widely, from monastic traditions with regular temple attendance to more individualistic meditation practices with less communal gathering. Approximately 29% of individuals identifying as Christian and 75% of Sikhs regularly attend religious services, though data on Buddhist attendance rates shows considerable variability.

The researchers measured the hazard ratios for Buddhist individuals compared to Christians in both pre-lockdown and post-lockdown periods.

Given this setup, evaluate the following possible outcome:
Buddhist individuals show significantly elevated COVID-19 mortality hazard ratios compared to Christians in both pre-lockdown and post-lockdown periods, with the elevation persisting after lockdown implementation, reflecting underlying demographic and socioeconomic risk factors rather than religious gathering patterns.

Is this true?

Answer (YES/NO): NO